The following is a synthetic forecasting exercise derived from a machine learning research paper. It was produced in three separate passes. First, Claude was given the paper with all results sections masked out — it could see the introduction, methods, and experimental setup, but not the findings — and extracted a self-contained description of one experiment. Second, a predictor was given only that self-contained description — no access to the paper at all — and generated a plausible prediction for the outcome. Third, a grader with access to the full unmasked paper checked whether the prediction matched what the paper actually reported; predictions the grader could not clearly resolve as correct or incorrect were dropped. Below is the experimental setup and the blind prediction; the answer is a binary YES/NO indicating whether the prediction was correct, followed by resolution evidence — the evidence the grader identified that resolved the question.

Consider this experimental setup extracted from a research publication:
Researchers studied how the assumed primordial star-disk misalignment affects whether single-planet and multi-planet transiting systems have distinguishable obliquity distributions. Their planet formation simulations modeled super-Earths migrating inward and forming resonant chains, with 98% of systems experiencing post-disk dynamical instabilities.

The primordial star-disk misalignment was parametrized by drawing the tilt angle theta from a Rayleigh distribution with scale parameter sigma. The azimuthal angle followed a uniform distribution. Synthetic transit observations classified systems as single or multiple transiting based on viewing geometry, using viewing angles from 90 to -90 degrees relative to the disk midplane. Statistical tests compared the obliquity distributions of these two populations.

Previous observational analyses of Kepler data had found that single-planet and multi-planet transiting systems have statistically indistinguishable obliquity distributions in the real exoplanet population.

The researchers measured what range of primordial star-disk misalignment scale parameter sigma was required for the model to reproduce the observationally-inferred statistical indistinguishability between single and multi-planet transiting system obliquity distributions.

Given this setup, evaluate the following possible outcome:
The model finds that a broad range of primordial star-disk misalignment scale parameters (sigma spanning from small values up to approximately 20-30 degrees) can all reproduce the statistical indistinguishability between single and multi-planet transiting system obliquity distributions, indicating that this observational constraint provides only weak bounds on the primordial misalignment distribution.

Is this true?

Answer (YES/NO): NO